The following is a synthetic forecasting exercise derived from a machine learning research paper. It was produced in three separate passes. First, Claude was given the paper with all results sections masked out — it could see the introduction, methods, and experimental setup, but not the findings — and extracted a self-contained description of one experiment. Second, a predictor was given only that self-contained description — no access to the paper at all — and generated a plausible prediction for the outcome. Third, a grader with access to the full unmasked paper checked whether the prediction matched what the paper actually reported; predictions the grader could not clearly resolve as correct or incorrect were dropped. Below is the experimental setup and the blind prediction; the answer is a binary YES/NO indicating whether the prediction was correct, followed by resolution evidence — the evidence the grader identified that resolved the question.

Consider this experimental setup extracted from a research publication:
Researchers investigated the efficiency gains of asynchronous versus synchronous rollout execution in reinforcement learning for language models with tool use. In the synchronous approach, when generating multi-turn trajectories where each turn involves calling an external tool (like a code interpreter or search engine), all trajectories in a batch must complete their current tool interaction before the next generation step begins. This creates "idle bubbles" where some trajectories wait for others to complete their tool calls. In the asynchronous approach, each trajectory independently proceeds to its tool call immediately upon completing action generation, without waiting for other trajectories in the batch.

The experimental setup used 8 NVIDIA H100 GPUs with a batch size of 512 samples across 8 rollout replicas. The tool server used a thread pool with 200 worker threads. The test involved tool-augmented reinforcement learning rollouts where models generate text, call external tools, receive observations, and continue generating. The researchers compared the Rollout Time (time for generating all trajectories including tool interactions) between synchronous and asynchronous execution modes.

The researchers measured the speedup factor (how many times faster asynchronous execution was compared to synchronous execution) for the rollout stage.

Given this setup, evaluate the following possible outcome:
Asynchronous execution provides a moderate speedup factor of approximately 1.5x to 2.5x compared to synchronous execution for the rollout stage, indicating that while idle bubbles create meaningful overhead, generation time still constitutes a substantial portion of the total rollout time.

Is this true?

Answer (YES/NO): YES